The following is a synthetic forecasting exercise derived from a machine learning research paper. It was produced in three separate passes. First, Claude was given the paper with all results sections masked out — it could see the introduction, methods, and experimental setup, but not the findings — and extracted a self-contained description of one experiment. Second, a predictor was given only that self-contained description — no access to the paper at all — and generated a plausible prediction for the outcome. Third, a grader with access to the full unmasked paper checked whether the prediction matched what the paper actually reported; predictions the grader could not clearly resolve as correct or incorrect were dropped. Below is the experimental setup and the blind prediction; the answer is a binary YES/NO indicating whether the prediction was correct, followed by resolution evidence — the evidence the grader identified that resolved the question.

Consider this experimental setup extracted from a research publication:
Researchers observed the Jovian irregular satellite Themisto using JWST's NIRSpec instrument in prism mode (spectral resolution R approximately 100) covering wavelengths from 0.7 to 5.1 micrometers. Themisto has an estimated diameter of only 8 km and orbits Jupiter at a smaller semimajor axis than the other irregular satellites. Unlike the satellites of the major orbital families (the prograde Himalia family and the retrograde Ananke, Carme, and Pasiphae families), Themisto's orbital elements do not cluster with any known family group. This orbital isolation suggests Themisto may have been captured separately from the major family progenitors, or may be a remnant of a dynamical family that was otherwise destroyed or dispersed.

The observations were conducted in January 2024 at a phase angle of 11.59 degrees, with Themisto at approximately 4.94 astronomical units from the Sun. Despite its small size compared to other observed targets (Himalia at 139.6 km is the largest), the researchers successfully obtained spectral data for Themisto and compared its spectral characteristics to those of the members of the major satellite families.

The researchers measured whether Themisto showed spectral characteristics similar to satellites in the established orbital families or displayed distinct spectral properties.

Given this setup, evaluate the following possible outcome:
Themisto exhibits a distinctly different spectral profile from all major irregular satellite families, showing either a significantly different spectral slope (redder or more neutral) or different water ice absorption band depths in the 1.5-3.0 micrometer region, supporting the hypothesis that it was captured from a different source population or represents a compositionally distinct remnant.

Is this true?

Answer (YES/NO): NO